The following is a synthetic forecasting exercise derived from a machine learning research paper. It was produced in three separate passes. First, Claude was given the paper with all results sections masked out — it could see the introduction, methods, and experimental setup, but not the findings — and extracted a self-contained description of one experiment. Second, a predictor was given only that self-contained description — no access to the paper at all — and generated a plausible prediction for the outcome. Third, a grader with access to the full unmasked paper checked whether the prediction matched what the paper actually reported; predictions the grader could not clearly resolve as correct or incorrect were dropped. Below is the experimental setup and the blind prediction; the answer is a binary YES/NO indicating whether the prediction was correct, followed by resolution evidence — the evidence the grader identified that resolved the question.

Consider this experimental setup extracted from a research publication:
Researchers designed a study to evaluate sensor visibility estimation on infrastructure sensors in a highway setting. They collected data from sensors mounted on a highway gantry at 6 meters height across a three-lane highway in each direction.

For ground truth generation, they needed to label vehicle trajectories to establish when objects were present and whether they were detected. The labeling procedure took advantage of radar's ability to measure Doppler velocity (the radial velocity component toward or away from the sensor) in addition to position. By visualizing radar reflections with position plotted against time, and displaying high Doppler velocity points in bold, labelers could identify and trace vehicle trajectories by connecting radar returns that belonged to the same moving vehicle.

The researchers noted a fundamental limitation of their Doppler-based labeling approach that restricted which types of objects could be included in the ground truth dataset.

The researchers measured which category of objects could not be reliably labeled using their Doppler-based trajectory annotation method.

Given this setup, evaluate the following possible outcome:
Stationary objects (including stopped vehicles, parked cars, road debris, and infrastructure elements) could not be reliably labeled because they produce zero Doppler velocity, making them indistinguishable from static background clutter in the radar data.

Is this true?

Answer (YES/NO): YES